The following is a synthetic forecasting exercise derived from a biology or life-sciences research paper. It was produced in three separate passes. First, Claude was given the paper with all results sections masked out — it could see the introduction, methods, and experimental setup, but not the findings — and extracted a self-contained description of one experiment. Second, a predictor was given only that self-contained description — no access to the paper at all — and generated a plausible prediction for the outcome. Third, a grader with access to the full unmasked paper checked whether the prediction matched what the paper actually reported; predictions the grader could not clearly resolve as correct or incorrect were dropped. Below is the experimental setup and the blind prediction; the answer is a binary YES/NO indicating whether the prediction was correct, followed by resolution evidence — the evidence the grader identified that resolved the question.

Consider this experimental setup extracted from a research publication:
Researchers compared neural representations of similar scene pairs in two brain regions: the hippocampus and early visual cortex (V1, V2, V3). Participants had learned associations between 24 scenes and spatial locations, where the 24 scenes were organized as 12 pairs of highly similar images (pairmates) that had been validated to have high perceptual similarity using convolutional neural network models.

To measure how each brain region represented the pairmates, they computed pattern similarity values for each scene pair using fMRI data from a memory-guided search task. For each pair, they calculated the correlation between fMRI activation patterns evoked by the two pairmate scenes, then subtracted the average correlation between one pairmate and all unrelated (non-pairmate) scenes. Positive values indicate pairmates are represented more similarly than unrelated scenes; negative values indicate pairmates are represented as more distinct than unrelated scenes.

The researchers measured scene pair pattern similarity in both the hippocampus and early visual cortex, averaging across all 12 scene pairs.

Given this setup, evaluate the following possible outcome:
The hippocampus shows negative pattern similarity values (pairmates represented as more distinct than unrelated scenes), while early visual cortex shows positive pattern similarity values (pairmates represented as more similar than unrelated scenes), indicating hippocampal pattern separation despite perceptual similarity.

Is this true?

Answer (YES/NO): YES